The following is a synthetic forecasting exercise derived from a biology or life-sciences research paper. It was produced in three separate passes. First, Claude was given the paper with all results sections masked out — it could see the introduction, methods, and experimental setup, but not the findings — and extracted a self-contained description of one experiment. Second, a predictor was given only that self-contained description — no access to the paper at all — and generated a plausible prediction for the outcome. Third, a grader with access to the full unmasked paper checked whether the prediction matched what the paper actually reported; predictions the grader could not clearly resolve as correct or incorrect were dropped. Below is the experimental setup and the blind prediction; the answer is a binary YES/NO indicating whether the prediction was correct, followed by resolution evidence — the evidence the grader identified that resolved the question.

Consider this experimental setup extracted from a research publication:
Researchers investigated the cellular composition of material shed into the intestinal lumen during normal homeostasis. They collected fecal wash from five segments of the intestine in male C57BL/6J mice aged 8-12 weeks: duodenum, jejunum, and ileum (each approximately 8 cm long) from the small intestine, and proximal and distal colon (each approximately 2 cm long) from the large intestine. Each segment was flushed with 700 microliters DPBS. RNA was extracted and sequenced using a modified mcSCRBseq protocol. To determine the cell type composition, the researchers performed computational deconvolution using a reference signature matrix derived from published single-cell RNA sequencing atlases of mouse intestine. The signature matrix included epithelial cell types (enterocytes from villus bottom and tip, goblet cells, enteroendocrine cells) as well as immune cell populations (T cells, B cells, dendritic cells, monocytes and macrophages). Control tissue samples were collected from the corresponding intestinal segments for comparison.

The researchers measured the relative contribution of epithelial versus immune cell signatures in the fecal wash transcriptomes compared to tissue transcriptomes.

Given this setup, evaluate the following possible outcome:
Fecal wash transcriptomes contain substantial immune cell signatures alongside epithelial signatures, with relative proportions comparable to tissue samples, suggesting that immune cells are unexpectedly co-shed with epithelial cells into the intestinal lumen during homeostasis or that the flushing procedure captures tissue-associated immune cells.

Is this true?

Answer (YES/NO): NO